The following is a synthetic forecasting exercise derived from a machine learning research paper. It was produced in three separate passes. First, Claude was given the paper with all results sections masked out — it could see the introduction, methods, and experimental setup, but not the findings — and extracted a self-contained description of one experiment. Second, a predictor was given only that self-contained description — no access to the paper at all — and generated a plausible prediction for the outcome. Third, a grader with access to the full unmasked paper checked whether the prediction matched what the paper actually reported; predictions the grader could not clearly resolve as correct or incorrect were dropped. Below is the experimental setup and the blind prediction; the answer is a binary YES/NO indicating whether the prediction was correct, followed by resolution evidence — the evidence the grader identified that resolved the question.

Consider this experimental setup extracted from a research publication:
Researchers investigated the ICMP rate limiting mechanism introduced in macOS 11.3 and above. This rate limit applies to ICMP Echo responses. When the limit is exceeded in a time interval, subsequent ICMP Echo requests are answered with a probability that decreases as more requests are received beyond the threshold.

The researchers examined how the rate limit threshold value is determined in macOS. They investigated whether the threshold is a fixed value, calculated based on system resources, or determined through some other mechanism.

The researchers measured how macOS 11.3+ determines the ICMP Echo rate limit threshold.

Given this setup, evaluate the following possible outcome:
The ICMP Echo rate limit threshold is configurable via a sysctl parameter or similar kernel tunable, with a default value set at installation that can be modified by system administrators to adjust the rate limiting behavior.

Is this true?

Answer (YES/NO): NO